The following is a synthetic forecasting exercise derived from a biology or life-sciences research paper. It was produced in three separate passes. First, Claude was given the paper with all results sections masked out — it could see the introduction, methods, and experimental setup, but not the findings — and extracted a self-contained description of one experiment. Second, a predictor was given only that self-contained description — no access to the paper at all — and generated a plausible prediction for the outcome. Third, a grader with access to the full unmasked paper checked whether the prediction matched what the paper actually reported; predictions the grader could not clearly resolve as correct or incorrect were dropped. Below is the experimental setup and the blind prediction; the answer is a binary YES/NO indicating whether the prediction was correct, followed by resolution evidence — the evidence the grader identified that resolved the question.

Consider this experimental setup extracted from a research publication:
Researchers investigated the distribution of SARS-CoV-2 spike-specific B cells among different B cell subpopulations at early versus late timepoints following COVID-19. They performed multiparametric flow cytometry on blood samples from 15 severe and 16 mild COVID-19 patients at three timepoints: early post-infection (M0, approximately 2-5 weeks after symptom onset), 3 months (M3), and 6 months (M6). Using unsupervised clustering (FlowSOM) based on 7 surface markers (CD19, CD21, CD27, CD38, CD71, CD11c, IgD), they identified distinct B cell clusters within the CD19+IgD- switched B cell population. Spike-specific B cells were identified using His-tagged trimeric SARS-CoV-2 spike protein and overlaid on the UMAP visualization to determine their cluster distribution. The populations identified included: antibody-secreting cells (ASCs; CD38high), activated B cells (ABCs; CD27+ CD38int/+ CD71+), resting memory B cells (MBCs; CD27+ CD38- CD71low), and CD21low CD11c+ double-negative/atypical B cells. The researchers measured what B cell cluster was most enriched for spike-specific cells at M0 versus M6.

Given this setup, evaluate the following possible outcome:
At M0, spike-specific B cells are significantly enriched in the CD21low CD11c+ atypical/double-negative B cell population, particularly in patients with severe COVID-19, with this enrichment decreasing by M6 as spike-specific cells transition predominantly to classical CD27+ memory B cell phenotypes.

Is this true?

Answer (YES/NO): NO